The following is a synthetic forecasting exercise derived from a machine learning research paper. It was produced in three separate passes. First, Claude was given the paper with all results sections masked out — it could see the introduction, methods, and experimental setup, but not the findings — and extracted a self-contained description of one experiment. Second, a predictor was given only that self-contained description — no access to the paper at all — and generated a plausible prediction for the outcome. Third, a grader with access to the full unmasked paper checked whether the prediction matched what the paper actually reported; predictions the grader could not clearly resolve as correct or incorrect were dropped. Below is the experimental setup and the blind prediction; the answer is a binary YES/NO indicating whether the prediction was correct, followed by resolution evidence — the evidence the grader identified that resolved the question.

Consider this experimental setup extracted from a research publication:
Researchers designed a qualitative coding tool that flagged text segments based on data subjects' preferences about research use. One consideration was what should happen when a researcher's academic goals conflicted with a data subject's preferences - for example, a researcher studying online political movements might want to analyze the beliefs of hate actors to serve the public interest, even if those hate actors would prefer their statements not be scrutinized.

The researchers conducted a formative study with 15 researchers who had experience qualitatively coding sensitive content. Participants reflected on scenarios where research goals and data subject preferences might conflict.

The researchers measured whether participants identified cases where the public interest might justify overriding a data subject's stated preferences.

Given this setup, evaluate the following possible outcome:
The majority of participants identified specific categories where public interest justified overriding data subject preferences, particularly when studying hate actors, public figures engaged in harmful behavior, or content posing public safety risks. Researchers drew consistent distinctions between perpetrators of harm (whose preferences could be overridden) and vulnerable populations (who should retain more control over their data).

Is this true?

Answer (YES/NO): NO